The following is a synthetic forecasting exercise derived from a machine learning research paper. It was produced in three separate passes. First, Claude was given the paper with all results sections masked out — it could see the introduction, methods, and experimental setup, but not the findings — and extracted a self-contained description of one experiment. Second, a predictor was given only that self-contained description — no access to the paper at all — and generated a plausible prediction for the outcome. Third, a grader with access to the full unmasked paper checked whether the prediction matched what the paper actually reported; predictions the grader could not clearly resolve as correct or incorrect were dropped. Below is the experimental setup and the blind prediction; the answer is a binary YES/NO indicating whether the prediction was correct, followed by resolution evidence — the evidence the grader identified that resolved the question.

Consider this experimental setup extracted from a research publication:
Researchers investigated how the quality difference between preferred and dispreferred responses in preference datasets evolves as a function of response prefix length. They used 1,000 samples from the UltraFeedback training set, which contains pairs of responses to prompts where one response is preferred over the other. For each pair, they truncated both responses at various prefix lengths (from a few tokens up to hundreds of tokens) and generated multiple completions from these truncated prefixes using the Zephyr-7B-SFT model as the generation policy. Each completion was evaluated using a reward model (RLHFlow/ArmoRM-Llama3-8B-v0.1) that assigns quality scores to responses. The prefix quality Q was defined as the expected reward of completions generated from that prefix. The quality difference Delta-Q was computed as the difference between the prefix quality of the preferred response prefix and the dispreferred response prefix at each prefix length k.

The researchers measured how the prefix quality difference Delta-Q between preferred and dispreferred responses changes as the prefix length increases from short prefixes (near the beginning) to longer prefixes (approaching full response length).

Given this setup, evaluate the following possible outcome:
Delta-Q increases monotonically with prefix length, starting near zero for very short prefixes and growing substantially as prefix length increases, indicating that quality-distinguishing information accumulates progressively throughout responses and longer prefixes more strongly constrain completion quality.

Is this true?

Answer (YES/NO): NO